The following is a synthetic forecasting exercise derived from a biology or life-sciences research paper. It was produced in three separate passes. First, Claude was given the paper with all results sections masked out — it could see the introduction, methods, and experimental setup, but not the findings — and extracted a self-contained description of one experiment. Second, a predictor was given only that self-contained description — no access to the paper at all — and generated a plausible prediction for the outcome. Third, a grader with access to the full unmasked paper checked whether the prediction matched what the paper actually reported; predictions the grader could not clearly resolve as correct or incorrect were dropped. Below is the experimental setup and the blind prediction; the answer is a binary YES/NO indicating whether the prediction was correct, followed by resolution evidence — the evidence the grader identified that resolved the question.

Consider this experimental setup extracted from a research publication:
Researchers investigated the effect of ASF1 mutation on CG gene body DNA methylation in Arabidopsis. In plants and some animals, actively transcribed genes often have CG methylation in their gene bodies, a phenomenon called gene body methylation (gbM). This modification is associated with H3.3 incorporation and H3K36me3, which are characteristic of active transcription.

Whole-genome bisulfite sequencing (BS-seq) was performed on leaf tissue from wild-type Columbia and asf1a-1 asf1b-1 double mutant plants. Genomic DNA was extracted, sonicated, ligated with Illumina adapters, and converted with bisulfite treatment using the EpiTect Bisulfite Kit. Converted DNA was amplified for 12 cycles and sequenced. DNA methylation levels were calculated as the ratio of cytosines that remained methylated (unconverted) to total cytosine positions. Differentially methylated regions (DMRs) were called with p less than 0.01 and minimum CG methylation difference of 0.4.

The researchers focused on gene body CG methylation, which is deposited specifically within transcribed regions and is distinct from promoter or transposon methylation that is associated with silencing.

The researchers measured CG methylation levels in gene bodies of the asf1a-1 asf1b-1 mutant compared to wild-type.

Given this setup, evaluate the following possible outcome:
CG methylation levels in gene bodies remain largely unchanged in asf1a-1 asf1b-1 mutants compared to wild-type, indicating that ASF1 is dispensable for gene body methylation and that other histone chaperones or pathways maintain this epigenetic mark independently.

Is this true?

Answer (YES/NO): NO